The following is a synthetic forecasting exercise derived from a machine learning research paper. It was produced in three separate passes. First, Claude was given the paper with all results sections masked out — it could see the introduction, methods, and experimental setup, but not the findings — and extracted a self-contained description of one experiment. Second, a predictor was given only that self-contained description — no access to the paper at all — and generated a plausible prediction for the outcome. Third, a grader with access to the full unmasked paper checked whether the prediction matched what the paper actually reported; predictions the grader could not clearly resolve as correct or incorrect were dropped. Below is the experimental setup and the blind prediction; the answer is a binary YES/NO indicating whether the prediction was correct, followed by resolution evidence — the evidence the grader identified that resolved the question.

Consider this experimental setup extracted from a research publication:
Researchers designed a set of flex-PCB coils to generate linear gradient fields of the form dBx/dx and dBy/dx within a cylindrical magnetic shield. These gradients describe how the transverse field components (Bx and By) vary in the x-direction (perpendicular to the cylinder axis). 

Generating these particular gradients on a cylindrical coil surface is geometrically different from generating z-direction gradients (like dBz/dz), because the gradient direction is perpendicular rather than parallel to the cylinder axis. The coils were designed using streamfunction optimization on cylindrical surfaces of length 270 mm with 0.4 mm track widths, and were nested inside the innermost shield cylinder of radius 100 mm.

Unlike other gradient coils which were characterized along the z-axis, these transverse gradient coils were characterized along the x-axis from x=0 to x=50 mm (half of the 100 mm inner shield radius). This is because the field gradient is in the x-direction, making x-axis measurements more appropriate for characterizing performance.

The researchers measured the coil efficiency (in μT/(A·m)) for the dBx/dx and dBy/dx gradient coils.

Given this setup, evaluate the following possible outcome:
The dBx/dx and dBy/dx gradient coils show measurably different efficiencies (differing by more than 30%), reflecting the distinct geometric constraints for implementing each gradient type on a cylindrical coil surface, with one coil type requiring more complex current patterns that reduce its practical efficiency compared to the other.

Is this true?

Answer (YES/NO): NO